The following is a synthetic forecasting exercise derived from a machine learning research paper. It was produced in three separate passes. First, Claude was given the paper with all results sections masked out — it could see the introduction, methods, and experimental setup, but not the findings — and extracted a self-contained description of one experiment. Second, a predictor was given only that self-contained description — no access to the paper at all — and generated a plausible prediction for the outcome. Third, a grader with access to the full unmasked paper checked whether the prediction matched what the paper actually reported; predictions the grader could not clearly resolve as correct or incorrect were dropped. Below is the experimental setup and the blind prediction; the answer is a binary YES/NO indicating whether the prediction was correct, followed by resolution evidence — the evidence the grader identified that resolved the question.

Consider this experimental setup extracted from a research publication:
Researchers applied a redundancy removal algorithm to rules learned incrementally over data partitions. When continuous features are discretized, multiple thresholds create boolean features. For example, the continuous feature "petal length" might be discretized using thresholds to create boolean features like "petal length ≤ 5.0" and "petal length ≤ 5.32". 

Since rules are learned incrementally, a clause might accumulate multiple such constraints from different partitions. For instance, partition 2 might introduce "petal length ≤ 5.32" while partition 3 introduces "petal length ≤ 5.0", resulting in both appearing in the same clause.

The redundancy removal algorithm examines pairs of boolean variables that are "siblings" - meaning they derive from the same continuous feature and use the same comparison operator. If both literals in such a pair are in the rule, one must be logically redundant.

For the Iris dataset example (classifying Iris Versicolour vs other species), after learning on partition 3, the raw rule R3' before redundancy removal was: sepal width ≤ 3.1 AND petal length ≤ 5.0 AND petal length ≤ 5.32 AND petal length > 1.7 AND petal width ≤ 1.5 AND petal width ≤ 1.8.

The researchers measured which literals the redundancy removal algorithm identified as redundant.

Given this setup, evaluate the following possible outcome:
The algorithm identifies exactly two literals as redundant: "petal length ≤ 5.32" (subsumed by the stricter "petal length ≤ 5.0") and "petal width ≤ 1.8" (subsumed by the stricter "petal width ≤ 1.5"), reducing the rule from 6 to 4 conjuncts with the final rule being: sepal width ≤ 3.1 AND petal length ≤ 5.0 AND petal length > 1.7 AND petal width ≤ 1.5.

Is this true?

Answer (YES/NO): YES